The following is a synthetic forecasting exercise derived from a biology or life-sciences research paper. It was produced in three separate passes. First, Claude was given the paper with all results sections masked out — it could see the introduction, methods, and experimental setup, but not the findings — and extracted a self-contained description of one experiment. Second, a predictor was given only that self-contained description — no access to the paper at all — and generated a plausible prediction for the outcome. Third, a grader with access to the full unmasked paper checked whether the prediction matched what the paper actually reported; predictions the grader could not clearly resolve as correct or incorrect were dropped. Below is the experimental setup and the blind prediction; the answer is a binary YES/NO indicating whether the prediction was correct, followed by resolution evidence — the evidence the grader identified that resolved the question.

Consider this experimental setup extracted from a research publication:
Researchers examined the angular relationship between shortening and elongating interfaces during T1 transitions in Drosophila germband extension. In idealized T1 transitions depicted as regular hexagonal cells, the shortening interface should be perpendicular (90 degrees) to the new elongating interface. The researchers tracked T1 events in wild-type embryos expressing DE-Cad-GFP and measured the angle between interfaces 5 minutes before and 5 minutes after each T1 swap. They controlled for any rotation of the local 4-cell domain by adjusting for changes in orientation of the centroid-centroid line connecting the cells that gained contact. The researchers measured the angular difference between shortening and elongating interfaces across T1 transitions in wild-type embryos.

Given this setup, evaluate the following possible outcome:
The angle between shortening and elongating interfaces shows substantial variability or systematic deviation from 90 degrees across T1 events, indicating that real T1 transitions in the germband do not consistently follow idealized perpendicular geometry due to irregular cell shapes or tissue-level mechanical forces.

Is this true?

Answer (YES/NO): YES